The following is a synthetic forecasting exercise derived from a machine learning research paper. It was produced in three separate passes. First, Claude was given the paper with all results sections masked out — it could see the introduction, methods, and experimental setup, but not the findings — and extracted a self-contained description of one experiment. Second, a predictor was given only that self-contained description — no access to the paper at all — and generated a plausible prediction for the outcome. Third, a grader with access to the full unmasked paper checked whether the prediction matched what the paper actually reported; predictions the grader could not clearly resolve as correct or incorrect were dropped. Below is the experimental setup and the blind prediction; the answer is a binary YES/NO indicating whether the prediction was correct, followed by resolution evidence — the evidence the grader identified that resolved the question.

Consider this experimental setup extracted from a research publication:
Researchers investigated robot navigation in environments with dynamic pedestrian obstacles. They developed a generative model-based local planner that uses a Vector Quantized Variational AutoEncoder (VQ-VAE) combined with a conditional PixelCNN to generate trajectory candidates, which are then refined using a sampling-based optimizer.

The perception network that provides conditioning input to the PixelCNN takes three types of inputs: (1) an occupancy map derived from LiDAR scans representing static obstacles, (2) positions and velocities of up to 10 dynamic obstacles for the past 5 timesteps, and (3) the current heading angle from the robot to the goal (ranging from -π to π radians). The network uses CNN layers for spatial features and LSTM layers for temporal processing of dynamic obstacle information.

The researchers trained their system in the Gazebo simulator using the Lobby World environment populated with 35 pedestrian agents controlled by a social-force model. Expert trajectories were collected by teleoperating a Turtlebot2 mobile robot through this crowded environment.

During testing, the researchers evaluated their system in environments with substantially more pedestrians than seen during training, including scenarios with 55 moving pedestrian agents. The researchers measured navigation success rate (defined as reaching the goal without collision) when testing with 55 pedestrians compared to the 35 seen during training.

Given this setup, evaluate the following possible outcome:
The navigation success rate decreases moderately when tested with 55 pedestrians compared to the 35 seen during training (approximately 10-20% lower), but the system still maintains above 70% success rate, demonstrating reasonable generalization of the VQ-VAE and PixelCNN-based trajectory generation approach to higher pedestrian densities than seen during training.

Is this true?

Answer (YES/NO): NO